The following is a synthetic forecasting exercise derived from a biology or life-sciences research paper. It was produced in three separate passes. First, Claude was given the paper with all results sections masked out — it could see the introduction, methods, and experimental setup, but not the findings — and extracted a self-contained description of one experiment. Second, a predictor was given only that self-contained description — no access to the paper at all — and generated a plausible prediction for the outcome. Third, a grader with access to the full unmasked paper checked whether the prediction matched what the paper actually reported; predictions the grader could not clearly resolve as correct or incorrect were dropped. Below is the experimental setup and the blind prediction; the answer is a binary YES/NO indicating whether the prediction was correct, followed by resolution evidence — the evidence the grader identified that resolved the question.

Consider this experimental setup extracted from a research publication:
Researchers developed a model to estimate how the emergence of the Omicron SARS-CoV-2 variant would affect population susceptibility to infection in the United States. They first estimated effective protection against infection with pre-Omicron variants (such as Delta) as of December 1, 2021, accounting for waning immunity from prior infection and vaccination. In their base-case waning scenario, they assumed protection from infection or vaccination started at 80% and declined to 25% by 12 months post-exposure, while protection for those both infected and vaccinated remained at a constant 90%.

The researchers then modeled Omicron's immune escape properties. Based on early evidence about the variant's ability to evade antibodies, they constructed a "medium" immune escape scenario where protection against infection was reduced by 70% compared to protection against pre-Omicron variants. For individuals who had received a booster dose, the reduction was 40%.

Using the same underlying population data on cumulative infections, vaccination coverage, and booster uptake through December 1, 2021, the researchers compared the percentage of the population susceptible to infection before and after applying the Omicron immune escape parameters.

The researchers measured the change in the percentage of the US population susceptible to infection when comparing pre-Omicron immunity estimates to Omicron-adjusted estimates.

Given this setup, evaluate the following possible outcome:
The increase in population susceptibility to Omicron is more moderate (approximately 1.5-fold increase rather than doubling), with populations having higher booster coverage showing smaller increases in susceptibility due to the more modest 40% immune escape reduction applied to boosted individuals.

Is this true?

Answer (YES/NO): NO